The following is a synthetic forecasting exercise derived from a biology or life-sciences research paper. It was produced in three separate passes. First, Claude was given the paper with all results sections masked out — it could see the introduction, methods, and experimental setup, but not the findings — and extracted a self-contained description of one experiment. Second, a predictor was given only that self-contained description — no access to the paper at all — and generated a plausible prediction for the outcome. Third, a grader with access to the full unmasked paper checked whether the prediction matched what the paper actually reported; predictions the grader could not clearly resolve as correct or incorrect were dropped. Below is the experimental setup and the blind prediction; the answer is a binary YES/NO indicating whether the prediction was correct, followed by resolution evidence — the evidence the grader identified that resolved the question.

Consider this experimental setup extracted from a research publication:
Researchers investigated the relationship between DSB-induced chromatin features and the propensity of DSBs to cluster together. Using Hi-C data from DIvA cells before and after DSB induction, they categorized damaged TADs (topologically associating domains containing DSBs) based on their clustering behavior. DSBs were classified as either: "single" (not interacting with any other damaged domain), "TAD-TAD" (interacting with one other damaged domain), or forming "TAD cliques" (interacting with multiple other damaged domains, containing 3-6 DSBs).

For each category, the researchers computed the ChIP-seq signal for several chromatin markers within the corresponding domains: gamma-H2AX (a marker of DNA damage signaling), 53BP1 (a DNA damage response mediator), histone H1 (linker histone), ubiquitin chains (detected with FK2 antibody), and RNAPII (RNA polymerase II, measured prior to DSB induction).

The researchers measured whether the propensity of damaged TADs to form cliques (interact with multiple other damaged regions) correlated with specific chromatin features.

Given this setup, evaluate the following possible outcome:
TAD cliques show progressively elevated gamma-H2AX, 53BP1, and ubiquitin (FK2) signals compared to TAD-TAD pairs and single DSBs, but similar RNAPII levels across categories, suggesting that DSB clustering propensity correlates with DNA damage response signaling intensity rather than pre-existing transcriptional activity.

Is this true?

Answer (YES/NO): NO